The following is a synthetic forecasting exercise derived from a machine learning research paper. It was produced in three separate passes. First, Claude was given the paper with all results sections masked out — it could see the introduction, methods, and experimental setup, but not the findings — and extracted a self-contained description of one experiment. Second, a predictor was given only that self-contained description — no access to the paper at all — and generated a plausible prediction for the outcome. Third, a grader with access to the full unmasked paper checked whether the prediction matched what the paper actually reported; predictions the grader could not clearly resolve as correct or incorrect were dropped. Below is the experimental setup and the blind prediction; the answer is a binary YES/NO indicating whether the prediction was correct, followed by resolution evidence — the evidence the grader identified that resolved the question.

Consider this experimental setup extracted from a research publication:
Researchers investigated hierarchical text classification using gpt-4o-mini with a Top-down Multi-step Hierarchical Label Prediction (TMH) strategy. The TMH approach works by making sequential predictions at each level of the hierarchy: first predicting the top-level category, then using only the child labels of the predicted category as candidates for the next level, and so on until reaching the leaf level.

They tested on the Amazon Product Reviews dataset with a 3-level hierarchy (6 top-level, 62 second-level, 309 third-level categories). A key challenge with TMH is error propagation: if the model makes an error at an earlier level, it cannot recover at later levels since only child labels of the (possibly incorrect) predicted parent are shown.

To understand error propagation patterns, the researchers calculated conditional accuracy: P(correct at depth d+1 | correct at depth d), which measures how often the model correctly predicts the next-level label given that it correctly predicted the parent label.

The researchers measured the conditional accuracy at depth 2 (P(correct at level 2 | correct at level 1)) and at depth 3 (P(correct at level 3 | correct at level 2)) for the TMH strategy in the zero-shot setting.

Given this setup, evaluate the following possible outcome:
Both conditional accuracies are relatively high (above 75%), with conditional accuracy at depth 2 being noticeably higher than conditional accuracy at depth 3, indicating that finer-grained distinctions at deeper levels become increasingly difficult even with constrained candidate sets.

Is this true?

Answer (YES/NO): NO